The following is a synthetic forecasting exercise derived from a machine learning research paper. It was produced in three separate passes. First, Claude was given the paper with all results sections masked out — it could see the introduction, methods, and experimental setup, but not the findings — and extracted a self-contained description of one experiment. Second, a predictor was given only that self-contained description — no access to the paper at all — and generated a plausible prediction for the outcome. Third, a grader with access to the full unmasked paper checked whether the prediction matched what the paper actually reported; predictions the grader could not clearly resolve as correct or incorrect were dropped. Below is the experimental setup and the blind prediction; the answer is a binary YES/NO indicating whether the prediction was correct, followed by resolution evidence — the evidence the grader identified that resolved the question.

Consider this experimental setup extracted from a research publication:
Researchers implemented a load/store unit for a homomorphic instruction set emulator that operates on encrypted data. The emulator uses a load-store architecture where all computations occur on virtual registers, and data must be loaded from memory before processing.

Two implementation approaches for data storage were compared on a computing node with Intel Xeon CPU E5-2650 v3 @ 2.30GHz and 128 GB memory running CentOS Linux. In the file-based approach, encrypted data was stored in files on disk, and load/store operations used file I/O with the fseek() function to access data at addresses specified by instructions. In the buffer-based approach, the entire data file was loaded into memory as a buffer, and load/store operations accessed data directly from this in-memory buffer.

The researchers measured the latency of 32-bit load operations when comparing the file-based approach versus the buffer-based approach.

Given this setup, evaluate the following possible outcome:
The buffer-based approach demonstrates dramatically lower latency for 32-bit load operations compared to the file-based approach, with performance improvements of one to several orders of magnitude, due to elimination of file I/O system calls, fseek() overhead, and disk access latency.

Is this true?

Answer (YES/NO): NO